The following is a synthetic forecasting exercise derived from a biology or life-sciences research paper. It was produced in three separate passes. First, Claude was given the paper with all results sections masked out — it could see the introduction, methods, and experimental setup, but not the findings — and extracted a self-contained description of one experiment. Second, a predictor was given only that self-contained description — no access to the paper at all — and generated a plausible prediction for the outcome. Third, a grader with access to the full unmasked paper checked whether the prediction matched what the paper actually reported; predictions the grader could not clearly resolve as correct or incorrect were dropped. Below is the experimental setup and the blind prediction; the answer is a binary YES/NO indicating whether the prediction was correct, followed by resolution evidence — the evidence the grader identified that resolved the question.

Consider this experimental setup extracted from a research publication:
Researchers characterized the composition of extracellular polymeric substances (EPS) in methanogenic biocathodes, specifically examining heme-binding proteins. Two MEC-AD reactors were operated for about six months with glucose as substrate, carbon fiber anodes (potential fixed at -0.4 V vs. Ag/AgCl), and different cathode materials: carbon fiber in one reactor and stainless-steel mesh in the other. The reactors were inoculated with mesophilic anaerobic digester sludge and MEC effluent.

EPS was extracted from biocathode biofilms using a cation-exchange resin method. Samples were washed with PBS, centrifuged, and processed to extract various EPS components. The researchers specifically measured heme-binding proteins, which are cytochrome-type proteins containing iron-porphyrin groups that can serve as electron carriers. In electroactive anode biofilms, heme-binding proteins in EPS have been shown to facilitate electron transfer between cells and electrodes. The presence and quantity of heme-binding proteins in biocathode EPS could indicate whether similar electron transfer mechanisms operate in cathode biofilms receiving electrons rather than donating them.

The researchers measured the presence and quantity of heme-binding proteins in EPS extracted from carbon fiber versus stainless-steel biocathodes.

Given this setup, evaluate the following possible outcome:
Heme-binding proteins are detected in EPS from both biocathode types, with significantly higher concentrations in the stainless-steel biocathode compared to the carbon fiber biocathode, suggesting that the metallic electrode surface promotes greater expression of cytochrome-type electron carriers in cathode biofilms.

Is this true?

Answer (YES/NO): YES